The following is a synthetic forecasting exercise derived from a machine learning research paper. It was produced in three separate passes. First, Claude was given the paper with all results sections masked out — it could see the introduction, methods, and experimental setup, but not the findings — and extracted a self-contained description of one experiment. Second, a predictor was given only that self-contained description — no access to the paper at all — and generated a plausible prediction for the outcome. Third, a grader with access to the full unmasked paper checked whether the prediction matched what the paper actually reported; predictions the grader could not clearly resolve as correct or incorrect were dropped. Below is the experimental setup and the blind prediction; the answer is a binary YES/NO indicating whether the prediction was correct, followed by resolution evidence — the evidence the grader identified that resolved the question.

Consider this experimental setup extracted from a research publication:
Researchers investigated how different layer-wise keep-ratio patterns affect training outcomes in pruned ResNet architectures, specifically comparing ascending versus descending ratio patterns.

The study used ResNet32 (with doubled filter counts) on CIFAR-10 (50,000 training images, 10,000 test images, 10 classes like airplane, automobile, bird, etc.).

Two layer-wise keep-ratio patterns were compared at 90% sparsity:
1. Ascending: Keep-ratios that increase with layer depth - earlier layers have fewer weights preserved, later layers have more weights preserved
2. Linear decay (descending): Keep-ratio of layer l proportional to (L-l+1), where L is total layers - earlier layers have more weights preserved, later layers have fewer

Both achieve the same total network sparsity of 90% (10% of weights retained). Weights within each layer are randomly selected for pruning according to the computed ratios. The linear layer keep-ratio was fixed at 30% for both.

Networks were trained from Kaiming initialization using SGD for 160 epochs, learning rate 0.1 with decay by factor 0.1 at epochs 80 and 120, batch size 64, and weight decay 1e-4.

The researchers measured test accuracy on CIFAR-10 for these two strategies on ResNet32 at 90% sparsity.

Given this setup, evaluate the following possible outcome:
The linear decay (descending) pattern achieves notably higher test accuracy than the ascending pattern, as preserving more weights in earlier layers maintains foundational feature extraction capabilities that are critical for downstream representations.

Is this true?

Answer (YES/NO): YES